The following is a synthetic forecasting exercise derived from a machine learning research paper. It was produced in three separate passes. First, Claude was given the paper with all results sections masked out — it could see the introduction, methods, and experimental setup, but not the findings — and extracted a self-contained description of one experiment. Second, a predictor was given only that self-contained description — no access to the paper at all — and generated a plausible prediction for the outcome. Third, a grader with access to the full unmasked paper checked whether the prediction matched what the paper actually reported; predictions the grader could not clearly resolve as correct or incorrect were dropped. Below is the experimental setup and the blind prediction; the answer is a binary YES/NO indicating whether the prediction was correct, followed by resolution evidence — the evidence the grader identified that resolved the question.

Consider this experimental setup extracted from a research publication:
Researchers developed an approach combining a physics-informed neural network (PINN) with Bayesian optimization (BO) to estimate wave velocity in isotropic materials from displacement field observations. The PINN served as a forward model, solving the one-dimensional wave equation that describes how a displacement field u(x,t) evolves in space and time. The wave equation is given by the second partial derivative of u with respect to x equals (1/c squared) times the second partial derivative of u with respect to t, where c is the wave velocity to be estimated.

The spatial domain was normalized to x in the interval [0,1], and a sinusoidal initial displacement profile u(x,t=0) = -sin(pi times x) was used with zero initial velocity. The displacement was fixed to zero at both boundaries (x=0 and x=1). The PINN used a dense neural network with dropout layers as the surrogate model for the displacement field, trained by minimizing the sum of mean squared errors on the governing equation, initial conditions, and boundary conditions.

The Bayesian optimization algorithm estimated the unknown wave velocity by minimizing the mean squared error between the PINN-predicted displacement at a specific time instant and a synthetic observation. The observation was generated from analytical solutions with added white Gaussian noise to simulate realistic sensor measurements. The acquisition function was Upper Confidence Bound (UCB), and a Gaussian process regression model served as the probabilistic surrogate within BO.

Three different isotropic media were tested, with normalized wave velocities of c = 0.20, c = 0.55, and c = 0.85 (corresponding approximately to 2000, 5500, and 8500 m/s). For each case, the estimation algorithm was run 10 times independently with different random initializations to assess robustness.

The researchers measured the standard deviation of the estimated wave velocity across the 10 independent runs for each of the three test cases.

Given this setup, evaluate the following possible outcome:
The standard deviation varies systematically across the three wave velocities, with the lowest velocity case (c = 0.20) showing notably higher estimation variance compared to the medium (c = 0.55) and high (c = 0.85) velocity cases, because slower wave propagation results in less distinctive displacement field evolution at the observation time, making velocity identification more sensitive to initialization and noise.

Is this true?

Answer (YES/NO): NO